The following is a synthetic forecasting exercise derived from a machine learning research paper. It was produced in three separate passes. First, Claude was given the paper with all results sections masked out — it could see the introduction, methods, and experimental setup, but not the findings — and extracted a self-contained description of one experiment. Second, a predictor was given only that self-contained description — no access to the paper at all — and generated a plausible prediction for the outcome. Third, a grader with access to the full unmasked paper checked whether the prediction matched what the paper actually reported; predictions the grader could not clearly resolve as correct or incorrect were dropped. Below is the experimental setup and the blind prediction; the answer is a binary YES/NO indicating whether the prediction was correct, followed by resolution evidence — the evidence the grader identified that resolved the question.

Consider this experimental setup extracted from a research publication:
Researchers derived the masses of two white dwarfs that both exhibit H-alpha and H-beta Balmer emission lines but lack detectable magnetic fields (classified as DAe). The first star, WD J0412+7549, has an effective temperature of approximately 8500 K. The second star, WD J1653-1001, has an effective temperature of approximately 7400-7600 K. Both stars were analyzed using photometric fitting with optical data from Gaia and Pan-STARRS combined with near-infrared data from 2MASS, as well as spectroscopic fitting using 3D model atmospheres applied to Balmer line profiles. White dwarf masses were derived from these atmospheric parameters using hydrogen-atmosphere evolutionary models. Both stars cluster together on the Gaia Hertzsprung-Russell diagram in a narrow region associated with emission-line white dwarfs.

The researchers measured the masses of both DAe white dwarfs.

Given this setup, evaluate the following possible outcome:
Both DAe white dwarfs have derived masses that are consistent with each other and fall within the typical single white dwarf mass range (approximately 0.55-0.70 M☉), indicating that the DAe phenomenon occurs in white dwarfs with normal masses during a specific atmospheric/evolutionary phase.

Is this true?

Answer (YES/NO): NO